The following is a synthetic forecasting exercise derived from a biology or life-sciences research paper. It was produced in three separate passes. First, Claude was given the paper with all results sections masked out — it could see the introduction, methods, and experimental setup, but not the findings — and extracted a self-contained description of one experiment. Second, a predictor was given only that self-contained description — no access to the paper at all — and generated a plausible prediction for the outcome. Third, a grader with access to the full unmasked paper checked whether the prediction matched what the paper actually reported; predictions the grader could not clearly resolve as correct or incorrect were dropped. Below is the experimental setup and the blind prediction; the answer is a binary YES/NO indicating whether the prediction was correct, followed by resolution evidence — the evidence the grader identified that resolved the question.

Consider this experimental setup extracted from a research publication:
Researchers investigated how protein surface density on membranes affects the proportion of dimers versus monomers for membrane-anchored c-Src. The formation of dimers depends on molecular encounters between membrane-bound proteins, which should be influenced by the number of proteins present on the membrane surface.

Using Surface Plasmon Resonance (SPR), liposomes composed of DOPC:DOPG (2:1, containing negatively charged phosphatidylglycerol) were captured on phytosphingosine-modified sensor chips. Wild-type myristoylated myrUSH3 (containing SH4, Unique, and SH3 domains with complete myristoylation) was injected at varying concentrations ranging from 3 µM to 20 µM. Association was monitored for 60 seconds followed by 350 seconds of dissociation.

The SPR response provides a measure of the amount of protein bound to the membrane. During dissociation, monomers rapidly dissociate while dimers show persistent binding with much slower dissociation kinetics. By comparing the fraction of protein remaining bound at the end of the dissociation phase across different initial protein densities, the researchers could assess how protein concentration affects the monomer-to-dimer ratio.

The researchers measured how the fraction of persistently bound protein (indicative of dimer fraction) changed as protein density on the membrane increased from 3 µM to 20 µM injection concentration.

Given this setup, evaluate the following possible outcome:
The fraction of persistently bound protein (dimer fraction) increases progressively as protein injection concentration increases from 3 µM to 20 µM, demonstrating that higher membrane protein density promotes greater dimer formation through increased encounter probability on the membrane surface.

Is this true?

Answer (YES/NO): YES